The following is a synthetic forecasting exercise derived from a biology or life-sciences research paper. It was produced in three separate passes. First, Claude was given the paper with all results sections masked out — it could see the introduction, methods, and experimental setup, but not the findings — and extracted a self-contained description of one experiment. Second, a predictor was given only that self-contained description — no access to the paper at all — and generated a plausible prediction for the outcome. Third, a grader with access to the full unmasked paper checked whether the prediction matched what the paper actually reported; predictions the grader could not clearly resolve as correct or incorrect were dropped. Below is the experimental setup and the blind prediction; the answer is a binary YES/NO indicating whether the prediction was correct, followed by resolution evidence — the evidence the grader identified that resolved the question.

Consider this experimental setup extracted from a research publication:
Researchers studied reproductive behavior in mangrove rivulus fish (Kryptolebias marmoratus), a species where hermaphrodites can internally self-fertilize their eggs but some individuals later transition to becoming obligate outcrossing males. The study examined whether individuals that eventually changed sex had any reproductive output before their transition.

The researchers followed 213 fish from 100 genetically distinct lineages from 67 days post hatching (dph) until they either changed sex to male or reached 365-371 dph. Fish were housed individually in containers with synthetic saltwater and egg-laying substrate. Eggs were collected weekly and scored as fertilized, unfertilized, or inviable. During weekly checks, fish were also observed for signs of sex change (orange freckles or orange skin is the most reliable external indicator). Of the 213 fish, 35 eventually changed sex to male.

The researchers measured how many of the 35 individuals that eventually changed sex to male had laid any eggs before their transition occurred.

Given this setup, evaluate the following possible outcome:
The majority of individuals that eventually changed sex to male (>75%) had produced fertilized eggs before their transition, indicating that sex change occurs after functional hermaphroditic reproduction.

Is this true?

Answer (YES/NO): NO